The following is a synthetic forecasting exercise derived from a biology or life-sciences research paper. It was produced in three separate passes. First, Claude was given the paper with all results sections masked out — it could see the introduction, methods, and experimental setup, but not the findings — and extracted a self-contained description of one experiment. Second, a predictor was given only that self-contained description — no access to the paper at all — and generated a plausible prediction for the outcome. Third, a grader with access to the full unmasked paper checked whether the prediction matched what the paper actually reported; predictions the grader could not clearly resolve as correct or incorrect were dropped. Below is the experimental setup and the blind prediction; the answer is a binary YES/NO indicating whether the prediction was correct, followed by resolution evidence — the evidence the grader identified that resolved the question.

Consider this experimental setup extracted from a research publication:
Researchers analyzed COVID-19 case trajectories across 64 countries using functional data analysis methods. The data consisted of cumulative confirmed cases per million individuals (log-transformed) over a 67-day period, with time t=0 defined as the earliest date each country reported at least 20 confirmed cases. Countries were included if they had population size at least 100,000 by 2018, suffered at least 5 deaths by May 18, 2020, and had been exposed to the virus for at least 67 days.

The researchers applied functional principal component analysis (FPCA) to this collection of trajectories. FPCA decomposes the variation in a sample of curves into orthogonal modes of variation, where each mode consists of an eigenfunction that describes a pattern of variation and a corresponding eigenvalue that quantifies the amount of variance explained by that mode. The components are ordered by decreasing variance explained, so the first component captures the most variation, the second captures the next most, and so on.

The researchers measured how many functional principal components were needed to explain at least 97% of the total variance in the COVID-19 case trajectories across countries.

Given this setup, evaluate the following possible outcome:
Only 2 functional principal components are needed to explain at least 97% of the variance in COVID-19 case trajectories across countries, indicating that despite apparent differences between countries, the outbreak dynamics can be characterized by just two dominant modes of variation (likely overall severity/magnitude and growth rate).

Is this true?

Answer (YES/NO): YES